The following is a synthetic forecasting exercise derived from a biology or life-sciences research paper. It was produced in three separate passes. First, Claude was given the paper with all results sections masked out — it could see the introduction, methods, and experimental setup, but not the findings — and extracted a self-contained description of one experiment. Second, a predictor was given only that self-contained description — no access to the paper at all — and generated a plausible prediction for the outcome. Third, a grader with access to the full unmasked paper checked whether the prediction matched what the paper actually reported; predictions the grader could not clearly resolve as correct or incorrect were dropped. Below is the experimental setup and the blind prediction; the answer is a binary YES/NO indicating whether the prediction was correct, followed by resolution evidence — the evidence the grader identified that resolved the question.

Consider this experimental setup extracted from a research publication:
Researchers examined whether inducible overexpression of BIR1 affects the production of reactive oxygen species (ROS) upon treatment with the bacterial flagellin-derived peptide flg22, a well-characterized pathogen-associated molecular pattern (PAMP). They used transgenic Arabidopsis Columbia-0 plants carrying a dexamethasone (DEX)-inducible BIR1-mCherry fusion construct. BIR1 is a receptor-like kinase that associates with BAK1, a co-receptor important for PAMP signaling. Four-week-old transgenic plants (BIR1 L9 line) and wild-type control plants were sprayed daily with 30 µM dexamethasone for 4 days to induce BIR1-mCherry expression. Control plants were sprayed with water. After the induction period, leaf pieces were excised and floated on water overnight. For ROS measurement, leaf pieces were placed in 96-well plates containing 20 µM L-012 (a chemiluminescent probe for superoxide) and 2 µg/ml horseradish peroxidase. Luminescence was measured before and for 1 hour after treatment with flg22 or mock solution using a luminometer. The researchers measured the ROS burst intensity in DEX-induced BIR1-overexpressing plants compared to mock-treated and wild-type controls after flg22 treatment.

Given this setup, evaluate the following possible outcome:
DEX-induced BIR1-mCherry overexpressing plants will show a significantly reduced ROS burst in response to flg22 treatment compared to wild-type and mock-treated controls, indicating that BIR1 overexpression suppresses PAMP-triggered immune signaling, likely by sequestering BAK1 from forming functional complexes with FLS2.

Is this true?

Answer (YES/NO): NO